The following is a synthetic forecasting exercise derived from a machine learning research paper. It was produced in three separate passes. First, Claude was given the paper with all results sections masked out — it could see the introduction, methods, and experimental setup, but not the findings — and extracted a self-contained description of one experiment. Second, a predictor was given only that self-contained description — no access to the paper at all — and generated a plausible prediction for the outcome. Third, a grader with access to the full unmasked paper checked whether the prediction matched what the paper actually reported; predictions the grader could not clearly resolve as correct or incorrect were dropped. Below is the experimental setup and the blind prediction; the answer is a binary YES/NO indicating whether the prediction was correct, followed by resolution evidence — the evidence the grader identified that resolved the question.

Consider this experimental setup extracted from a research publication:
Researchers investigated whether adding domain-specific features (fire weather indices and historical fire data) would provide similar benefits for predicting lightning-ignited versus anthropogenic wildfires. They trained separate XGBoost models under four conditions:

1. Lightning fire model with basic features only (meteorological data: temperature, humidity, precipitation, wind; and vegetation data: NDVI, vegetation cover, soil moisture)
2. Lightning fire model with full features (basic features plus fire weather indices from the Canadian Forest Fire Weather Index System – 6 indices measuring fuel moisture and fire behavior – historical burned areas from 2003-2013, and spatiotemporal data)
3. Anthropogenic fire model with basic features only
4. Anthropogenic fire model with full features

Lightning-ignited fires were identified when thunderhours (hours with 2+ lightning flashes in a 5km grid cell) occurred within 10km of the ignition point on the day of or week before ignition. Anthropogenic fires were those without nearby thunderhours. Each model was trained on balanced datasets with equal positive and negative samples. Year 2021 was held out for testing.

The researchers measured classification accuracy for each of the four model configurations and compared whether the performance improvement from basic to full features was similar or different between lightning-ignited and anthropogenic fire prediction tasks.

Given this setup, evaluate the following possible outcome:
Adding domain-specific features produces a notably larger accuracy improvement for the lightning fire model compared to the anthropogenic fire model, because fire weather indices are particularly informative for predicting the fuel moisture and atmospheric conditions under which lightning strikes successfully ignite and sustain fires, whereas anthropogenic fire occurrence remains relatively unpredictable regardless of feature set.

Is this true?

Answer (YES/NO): NO